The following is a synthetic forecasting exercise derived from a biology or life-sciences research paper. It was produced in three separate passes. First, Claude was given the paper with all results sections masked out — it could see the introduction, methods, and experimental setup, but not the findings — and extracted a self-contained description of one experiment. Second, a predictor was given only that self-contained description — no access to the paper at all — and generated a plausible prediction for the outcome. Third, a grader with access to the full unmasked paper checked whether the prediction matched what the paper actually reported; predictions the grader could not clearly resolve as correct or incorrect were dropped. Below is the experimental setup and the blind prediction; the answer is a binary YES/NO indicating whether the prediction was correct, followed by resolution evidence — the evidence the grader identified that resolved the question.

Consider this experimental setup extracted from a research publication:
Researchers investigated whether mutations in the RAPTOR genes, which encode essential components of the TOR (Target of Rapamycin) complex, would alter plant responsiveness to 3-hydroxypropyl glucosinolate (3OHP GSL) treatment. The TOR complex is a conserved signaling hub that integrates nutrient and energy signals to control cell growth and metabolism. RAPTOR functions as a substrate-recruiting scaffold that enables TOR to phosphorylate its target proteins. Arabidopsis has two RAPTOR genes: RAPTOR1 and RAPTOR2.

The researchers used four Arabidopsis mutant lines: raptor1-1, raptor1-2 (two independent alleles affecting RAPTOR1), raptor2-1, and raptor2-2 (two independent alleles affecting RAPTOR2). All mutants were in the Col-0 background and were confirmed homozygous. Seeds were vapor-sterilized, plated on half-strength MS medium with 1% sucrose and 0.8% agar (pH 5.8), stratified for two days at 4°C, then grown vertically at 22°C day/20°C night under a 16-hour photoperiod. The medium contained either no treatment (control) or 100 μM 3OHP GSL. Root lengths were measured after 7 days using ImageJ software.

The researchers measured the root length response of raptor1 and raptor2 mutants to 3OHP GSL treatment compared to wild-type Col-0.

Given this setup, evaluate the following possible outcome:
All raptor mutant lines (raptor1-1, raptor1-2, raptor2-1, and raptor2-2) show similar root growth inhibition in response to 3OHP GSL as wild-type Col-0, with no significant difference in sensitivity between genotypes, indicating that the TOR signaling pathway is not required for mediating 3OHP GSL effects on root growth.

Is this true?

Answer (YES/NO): NO